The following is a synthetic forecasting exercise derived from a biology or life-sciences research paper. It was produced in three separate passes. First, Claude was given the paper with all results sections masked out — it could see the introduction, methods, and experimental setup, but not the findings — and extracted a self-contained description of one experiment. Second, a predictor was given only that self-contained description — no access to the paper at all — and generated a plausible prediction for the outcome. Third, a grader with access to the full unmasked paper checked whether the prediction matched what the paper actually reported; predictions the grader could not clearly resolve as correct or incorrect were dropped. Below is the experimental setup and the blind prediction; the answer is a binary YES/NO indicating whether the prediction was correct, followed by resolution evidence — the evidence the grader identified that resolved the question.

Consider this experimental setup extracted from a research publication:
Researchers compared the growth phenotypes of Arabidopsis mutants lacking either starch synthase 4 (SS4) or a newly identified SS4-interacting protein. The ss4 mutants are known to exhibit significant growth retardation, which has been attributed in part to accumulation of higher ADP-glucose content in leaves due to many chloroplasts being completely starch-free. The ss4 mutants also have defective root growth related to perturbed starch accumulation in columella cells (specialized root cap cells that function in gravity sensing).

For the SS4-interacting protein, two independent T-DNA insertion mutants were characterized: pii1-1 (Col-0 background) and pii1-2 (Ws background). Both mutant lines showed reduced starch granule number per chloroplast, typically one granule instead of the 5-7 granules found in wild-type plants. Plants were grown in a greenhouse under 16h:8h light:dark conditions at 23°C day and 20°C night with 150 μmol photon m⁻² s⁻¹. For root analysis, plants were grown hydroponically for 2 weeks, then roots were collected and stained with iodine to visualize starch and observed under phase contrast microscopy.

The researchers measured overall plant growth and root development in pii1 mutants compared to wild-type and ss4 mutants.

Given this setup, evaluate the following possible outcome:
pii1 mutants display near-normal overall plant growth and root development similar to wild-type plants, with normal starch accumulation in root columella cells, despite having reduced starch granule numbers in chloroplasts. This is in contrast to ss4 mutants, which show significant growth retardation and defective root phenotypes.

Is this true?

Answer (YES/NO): YES